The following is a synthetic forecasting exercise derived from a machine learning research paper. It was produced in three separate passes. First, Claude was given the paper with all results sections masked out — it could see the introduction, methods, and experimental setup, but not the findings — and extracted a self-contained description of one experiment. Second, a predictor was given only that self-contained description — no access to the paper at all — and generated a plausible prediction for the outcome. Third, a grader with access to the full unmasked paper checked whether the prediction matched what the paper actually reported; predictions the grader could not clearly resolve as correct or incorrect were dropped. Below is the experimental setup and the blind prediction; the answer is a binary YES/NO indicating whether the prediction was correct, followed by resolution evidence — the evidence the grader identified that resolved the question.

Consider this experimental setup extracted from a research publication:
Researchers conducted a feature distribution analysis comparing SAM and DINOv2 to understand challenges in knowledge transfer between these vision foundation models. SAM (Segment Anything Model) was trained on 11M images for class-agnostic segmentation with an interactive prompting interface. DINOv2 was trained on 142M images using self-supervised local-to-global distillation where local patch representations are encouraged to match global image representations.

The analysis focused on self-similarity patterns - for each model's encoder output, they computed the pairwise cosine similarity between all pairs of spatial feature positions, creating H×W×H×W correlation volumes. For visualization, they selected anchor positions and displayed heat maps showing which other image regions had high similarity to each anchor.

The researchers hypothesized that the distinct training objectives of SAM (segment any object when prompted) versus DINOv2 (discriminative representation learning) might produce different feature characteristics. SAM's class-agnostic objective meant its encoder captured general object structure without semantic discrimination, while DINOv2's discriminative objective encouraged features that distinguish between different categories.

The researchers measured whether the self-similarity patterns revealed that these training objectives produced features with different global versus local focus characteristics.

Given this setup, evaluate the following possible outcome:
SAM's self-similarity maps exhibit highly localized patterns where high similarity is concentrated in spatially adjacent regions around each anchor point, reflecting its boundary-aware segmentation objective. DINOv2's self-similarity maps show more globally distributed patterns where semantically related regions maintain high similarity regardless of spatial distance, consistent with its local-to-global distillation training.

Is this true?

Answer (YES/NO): NO